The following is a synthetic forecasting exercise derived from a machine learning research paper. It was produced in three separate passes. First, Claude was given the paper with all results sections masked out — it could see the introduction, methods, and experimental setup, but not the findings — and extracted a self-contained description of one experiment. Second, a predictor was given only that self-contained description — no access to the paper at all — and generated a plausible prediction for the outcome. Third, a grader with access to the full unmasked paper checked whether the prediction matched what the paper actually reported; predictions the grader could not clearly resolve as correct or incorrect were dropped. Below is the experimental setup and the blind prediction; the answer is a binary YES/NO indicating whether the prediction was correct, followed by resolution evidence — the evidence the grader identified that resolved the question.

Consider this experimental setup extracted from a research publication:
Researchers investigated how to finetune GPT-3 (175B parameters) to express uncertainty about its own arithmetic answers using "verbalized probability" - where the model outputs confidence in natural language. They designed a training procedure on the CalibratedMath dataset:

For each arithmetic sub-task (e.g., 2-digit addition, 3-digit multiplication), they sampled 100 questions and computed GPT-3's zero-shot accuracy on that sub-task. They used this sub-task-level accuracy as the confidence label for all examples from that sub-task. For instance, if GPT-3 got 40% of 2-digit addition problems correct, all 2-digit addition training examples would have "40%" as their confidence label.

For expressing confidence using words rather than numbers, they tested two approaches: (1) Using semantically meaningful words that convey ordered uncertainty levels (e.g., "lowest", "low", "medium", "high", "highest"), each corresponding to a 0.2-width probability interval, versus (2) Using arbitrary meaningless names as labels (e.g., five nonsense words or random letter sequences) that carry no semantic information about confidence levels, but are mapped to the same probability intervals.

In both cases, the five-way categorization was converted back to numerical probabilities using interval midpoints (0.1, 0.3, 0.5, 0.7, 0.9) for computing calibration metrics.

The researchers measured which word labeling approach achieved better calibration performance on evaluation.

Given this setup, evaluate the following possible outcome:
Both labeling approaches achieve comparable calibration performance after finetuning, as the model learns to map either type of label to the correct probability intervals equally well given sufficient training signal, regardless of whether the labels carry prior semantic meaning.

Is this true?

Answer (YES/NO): NO